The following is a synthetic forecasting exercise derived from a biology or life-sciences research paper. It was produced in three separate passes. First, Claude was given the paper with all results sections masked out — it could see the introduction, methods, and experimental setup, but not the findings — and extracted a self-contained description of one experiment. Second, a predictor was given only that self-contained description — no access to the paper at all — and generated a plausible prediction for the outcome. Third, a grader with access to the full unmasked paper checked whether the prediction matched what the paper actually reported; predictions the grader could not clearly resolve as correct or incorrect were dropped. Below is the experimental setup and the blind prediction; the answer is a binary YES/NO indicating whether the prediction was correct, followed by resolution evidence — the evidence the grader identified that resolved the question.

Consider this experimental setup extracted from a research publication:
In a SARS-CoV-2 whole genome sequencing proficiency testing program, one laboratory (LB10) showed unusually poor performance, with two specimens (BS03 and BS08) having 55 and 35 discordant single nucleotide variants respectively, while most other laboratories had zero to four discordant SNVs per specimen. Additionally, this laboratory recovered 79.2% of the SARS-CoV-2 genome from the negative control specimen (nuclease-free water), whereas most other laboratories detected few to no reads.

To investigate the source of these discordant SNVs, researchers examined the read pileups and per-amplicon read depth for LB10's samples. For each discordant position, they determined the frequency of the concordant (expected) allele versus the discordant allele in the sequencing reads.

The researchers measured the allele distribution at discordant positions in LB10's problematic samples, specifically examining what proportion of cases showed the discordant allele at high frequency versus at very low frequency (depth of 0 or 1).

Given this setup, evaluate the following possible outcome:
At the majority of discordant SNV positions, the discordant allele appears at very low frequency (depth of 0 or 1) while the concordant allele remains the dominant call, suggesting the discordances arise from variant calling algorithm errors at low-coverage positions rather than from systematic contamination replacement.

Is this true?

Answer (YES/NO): YES